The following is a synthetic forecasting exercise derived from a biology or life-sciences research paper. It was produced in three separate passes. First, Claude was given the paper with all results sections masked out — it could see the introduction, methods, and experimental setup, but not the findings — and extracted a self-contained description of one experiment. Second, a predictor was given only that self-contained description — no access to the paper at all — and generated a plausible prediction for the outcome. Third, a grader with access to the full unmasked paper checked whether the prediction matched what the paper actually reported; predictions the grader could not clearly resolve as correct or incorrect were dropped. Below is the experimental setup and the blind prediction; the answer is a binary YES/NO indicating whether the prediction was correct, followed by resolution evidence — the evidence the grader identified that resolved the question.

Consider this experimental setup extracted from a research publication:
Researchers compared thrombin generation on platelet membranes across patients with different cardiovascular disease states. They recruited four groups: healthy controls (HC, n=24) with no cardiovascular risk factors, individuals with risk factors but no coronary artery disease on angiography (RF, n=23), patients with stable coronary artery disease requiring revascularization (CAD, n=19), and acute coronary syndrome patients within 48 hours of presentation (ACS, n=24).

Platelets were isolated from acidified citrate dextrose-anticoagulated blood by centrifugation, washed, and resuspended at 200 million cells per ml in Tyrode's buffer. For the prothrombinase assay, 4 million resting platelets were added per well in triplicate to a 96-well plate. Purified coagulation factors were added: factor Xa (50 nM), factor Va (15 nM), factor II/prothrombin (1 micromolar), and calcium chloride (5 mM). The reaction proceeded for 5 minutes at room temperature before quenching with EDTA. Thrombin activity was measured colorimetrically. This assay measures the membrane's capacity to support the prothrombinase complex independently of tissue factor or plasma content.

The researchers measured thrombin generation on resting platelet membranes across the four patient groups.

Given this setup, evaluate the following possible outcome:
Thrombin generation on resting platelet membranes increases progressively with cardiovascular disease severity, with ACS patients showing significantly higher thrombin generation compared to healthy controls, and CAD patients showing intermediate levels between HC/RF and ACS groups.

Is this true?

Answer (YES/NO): NO